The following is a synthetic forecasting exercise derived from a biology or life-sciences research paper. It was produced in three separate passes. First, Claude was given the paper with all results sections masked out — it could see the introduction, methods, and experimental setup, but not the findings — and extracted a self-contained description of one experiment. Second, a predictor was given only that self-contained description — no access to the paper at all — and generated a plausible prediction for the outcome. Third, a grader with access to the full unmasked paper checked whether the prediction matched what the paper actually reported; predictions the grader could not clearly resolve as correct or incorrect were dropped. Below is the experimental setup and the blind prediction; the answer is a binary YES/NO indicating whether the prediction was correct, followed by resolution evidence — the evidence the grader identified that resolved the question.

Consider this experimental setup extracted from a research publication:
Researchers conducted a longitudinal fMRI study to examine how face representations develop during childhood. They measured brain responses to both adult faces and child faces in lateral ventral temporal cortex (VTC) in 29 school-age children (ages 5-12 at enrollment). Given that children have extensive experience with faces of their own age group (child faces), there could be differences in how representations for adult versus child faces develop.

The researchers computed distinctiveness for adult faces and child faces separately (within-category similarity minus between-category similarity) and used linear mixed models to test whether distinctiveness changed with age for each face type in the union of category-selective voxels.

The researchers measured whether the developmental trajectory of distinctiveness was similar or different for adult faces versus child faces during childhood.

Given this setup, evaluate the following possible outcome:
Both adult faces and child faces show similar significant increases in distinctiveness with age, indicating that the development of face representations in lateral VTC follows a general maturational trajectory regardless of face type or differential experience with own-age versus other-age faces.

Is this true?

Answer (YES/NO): YES